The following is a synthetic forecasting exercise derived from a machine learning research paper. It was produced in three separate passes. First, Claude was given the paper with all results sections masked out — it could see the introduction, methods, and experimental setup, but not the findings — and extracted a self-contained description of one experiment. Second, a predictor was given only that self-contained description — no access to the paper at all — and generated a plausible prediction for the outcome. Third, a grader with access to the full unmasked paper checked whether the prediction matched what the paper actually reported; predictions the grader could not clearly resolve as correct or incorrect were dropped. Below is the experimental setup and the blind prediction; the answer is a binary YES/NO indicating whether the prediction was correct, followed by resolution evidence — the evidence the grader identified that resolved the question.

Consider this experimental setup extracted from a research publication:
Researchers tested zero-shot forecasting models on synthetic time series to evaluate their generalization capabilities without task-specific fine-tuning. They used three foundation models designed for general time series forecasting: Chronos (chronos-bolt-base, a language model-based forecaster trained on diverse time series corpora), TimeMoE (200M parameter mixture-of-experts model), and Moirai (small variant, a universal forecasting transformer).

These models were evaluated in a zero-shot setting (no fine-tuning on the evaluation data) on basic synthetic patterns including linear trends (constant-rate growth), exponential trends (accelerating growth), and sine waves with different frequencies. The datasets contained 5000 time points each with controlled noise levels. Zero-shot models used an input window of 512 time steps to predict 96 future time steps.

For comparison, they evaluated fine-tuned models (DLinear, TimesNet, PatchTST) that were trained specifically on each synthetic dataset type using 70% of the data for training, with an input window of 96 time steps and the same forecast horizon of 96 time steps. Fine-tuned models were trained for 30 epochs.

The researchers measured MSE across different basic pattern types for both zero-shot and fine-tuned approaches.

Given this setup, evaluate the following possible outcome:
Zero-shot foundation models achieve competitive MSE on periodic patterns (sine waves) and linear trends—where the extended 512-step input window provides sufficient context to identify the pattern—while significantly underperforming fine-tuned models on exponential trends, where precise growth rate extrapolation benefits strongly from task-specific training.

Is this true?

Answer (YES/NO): NO